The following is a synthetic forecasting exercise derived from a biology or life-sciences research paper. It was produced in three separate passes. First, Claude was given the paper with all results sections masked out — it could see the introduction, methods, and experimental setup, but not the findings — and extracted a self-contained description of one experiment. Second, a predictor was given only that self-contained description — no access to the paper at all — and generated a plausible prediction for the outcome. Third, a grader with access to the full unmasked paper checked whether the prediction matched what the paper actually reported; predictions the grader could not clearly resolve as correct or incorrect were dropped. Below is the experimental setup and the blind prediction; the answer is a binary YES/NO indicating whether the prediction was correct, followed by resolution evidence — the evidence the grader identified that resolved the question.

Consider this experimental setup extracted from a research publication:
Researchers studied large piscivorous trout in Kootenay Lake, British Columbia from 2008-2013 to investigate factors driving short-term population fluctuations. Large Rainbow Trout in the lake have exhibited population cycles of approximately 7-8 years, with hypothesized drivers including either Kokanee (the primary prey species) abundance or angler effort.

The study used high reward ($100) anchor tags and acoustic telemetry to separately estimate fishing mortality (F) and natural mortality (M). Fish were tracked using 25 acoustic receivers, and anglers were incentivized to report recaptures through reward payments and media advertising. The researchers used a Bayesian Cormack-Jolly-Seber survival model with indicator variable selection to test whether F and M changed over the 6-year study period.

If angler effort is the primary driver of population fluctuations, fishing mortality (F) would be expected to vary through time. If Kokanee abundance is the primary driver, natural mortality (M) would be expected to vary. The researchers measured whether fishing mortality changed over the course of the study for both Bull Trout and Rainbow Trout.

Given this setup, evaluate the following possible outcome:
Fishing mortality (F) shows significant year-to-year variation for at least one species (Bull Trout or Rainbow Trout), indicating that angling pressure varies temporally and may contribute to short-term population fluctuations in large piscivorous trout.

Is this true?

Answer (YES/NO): NO